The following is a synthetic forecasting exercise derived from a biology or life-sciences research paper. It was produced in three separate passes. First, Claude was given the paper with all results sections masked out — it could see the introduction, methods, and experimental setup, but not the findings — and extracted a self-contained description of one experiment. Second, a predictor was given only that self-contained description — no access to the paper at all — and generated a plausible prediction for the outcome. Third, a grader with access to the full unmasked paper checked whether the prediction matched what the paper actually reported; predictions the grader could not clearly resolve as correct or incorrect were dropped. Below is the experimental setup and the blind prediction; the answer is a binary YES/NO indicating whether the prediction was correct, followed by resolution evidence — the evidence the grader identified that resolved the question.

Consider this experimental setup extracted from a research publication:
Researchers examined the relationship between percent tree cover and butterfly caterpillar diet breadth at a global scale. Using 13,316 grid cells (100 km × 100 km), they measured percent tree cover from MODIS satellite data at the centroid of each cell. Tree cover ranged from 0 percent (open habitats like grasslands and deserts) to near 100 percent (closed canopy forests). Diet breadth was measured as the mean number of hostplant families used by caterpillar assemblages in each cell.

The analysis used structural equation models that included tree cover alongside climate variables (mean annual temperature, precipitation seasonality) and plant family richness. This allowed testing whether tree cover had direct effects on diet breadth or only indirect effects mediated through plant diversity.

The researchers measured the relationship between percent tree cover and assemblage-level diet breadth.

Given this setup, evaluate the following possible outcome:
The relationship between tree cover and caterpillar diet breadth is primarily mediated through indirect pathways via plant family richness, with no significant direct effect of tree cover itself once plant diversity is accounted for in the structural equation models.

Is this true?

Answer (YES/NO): NO